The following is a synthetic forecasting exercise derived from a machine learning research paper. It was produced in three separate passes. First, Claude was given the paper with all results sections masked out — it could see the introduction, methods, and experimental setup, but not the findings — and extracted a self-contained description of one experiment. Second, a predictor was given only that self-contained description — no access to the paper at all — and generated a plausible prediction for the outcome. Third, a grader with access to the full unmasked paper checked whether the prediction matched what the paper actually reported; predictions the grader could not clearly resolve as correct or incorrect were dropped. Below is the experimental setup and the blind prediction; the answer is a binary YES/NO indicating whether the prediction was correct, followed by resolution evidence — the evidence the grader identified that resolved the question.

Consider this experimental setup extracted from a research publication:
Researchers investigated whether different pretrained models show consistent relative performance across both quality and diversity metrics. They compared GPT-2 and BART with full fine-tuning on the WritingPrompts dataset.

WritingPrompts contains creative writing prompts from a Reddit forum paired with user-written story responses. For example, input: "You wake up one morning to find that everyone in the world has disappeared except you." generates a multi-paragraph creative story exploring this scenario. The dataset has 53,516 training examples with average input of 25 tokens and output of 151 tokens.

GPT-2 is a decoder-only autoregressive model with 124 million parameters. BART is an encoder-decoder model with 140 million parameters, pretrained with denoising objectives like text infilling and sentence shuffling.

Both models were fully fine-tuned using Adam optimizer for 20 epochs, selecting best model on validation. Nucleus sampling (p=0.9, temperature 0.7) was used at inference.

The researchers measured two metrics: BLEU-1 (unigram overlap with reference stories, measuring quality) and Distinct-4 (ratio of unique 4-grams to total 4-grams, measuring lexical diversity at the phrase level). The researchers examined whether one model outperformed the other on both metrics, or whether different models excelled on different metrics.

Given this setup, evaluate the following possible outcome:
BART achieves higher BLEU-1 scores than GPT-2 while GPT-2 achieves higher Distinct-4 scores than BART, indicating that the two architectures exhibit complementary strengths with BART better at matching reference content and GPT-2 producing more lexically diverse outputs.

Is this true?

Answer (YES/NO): NO